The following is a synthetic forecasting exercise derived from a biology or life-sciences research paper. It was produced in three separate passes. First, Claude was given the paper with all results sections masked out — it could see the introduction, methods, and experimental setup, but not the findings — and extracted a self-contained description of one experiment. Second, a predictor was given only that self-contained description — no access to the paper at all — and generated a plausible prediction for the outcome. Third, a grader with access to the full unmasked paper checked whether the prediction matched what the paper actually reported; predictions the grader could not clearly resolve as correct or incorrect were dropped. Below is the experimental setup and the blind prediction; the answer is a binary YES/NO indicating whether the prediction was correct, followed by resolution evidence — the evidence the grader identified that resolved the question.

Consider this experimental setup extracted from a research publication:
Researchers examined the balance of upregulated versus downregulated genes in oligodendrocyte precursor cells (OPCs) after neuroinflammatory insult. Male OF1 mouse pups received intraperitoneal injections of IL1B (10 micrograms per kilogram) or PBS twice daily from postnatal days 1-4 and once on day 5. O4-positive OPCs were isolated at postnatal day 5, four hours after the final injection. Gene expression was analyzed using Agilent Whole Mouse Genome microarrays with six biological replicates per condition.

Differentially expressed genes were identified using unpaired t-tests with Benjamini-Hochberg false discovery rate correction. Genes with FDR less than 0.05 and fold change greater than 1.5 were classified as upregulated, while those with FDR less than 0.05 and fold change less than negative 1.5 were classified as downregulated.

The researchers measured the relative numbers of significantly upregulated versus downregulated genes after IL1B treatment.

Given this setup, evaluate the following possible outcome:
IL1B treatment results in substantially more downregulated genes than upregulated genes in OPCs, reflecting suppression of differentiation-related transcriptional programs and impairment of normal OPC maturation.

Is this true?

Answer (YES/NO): NO